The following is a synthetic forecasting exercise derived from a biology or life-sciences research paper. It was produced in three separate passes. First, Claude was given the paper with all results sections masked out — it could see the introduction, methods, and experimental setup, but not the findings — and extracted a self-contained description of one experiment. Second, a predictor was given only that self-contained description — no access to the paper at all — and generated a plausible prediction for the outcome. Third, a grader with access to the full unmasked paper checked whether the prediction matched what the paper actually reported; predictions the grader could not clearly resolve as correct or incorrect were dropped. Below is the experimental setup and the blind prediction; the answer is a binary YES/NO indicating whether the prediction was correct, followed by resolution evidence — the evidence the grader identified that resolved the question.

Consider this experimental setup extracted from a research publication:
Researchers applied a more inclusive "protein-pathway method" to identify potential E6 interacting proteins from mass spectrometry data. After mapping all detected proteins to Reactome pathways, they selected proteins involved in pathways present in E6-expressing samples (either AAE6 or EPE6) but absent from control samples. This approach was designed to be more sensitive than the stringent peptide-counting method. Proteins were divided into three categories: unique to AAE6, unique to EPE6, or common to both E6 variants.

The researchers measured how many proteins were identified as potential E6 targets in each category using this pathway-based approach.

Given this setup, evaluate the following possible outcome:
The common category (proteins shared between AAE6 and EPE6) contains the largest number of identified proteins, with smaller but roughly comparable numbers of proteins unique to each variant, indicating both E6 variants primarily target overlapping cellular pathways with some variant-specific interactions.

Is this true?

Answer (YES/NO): NO